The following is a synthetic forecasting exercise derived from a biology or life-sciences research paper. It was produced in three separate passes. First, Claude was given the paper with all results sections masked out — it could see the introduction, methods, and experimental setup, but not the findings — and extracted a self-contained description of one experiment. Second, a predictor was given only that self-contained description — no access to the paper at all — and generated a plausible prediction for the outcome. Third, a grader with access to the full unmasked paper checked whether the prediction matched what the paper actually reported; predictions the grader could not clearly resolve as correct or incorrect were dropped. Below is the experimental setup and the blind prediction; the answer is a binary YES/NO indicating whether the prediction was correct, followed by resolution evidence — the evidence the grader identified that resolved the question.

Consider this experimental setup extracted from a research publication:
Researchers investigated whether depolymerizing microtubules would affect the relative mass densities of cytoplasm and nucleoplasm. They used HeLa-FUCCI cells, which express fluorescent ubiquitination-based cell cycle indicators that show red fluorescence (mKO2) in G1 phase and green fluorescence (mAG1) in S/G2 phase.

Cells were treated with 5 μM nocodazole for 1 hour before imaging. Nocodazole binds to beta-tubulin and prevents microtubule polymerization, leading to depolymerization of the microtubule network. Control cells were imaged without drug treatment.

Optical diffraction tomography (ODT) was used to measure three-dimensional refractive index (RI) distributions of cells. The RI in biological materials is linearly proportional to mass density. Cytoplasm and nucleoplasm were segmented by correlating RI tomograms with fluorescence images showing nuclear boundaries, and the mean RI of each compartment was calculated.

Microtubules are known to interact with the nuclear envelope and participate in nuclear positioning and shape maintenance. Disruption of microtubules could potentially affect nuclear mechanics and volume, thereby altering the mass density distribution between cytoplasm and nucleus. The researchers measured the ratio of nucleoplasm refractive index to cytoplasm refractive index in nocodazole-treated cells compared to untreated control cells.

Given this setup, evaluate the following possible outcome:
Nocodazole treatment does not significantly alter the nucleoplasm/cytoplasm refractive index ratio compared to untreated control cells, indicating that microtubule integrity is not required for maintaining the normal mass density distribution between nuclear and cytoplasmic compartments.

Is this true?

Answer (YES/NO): YES